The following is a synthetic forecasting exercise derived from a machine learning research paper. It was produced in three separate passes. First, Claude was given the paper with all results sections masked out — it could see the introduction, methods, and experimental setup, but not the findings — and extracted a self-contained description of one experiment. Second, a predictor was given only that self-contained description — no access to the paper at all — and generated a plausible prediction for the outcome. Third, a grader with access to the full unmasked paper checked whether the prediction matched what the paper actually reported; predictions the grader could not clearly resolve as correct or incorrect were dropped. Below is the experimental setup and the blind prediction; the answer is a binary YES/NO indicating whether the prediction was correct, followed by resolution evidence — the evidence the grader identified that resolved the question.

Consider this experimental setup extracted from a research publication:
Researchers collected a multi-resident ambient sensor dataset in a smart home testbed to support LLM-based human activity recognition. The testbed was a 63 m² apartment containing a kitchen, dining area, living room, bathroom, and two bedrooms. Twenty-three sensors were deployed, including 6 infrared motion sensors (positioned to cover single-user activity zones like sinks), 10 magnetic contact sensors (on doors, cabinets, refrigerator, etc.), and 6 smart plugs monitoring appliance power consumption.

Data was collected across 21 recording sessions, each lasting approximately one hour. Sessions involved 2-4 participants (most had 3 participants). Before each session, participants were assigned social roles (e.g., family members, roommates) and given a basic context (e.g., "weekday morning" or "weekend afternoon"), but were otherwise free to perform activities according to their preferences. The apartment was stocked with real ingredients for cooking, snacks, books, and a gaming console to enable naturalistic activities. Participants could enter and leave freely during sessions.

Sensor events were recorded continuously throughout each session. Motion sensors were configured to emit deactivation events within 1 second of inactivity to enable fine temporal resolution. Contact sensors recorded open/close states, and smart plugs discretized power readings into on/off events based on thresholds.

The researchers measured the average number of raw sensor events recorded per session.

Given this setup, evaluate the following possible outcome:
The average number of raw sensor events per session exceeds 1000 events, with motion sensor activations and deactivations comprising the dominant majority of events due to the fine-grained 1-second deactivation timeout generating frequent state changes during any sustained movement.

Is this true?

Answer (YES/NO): NO